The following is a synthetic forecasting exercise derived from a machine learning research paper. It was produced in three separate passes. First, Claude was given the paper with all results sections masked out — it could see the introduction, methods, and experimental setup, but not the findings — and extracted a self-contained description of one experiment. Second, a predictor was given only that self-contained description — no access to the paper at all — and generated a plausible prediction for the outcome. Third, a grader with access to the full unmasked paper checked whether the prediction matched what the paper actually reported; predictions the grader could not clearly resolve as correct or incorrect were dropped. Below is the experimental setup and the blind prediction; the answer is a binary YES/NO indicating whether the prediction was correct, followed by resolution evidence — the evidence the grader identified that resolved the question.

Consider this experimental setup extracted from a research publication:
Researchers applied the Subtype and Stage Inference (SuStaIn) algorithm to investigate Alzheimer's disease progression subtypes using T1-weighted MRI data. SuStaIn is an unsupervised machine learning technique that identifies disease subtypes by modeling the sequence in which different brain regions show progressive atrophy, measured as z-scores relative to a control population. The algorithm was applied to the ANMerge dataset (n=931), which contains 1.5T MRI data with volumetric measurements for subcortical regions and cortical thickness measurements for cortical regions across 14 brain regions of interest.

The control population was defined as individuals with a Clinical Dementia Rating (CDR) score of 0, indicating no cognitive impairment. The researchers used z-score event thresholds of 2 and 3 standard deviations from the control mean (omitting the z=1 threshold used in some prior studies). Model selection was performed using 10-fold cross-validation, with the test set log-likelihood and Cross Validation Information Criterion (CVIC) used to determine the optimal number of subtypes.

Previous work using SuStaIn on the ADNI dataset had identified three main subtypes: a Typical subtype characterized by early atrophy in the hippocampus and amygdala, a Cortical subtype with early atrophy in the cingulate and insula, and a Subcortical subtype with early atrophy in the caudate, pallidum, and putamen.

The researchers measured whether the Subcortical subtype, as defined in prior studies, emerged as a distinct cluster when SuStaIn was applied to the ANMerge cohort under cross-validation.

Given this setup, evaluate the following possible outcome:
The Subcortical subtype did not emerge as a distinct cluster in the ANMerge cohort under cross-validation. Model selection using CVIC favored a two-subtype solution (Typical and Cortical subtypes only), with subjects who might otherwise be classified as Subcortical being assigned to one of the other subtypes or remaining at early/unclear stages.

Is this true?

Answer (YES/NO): NO